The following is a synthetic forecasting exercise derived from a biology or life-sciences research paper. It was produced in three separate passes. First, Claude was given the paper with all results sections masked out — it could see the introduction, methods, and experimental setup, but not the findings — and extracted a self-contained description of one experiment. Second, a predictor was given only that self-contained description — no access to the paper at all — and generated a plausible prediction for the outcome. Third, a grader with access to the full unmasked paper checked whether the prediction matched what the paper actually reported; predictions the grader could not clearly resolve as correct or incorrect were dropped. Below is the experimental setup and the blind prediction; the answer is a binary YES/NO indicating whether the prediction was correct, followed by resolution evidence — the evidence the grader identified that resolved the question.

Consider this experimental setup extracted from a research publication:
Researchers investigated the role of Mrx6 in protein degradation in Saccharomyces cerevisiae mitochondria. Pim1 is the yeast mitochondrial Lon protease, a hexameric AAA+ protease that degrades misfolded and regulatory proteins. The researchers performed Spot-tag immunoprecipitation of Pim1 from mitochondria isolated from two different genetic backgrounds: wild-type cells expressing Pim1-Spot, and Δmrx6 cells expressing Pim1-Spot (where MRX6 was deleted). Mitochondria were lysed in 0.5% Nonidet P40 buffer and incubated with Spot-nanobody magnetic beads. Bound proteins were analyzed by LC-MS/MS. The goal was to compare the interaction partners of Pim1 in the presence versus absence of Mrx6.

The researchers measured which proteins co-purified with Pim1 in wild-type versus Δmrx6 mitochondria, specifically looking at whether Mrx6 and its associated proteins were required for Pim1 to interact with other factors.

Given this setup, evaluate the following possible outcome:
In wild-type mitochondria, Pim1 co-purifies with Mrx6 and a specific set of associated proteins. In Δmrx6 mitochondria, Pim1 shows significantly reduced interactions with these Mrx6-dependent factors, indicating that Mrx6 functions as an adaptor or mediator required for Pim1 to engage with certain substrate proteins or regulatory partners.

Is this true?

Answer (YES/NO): YES